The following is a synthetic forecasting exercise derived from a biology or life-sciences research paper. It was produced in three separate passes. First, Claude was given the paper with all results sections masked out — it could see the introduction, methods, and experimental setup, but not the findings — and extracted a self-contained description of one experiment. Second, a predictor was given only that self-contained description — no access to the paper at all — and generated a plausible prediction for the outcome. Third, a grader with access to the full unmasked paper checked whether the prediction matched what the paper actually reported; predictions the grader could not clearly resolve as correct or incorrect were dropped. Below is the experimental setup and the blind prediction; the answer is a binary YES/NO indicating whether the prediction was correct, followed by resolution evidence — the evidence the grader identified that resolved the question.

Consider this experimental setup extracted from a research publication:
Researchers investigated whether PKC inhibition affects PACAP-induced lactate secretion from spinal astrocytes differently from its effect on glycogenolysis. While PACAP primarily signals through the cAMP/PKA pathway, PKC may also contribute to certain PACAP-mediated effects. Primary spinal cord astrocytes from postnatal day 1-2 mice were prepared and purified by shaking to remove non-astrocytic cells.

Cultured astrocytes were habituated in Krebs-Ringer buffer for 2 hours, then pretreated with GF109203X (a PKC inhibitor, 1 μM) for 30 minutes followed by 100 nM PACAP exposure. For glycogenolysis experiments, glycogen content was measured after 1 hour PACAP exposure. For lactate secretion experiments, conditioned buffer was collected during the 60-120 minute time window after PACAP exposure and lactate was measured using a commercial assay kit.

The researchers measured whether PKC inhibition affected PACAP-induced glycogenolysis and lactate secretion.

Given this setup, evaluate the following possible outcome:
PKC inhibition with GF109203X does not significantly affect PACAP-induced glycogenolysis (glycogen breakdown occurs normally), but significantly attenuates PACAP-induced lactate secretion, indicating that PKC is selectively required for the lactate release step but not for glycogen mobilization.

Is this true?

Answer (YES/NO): NO